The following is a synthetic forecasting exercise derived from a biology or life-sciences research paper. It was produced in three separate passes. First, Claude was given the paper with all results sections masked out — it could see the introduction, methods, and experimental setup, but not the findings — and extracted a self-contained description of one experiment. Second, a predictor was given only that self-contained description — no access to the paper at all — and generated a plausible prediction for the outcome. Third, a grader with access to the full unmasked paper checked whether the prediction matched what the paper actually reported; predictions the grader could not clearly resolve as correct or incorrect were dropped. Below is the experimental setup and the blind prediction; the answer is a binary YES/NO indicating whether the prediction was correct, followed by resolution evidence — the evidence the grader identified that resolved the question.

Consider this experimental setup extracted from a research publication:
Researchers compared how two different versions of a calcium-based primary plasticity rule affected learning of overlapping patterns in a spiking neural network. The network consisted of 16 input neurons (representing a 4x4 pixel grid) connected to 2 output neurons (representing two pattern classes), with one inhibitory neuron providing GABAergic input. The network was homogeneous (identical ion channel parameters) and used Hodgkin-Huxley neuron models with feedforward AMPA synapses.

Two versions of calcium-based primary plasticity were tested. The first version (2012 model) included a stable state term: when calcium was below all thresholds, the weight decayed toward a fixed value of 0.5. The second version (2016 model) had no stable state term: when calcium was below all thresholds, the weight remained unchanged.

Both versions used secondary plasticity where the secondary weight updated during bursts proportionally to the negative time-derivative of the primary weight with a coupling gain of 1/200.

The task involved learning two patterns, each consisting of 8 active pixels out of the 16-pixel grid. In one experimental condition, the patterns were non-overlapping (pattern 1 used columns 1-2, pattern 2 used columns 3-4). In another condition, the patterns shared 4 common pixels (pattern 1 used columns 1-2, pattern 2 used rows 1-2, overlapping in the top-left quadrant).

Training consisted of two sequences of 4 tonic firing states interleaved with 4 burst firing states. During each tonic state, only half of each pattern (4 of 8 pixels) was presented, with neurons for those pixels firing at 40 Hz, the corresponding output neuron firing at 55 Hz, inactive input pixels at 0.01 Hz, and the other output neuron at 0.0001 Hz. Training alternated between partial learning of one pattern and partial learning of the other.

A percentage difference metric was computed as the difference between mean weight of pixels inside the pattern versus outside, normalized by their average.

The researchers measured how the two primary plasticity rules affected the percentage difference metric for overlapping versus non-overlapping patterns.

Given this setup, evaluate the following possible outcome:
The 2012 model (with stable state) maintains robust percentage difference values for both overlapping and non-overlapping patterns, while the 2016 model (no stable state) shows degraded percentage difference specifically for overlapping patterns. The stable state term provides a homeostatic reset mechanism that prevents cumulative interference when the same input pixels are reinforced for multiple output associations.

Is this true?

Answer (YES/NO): YES